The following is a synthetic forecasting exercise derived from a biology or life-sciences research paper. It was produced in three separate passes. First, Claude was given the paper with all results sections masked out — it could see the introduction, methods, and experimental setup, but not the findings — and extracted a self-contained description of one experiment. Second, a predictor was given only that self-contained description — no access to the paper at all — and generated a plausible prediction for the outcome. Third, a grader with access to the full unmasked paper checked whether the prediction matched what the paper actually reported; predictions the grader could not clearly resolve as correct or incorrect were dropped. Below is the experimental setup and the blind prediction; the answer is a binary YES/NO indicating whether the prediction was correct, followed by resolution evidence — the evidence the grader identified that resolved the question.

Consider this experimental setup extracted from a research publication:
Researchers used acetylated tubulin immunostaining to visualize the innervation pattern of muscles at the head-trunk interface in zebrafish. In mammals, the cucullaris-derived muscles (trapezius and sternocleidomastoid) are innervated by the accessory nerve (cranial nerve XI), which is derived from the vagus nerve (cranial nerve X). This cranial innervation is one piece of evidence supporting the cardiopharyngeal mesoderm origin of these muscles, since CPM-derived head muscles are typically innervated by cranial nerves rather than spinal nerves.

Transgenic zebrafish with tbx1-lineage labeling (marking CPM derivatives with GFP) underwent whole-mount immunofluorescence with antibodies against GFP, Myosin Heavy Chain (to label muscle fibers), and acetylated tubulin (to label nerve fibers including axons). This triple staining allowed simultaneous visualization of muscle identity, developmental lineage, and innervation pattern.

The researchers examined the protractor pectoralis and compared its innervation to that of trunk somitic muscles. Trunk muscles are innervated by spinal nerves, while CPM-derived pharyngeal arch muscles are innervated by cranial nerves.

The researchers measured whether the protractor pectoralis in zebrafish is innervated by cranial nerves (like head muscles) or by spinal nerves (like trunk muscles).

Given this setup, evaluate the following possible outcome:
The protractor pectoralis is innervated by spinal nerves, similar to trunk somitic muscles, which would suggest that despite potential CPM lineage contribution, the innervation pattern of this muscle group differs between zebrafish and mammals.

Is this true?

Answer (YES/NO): NO